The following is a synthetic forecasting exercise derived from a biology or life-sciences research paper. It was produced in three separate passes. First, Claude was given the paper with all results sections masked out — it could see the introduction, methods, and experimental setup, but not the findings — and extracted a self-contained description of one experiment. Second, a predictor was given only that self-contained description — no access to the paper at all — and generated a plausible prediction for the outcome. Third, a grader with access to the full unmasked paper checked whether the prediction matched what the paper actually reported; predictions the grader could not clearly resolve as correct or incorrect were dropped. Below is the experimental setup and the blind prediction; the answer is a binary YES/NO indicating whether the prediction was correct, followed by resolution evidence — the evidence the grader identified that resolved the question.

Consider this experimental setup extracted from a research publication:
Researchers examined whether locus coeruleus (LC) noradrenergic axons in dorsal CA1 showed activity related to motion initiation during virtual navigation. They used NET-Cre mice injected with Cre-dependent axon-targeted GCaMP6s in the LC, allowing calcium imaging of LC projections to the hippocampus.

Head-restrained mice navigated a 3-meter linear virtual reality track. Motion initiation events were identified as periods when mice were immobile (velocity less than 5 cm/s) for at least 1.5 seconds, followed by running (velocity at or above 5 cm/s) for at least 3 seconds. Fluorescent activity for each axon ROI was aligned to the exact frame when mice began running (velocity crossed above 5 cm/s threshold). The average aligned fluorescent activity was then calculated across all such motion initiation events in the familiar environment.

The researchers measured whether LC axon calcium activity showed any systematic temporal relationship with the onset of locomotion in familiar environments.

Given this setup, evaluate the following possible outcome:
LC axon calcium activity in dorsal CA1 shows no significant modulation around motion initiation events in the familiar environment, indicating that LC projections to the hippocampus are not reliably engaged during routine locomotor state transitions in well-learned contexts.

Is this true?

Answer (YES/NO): NO